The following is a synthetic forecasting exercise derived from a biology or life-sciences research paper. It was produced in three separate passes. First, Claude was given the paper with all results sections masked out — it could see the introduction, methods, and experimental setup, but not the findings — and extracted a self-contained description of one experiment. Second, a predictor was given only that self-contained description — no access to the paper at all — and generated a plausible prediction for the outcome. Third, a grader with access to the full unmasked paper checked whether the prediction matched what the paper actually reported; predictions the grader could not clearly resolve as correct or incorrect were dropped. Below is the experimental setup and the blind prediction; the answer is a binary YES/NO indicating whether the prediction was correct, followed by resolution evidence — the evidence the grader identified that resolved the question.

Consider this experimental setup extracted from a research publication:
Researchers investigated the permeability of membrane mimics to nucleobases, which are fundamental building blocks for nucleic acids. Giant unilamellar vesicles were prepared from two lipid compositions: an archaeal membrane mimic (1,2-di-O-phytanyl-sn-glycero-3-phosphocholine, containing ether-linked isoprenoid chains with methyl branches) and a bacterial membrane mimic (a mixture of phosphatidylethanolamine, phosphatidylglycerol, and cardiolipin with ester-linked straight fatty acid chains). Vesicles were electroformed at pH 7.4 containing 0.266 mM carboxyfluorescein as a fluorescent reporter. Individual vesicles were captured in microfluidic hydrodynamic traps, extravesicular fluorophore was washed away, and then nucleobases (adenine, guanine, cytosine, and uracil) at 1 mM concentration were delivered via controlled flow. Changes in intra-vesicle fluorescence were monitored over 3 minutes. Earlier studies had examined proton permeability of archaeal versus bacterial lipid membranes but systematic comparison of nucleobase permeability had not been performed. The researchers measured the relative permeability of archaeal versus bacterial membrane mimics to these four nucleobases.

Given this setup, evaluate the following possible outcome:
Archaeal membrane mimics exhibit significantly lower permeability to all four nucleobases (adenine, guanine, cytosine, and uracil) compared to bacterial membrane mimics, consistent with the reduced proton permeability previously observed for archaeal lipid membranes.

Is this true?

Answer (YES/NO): NO